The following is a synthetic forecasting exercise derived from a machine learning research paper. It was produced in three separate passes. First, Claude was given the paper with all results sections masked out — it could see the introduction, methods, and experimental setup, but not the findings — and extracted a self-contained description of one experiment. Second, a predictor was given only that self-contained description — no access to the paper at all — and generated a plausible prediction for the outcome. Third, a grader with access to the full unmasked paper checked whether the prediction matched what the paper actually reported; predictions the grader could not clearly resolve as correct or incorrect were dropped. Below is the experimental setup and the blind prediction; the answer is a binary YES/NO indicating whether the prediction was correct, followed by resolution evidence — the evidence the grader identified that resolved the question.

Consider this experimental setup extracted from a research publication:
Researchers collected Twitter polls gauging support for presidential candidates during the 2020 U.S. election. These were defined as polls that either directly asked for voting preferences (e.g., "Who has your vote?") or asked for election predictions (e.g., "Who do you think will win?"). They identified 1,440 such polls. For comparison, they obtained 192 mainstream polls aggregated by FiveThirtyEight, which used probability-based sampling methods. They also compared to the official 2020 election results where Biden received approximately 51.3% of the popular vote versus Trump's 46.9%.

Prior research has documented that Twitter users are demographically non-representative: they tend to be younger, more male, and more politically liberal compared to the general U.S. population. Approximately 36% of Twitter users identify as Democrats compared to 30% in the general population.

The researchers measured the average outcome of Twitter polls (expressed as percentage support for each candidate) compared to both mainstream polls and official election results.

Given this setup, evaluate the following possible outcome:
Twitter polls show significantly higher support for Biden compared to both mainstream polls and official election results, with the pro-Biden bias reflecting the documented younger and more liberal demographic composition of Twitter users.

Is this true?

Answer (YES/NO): NO